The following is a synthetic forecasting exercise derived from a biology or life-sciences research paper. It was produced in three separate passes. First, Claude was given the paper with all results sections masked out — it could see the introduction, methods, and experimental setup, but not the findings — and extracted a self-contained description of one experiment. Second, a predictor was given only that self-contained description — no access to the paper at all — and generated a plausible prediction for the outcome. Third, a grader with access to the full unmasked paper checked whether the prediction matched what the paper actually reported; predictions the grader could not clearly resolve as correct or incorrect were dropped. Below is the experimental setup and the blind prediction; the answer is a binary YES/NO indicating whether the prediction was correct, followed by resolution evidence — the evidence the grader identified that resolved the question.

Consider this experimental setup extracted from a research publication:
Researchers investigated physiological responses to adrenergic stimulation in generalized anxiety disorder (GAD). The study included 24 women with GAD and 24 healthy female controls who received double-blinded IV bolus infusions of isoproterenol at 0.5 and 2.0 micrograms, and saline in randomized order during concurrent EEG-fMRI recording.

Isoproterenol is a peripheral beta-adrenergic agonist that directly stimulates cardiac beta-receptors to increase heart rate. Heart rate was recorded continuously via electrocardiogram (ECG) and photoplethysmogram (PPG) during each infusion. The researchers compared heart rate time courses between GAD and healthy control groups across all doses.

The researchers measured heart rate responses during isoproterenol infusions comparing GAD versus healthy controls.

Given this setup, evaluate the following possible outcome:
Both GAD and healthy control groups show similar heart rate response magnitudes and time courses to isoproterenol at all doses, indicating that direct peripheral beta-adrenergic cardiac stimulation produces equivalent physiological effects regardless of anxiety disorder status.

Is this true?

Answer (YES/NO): YES